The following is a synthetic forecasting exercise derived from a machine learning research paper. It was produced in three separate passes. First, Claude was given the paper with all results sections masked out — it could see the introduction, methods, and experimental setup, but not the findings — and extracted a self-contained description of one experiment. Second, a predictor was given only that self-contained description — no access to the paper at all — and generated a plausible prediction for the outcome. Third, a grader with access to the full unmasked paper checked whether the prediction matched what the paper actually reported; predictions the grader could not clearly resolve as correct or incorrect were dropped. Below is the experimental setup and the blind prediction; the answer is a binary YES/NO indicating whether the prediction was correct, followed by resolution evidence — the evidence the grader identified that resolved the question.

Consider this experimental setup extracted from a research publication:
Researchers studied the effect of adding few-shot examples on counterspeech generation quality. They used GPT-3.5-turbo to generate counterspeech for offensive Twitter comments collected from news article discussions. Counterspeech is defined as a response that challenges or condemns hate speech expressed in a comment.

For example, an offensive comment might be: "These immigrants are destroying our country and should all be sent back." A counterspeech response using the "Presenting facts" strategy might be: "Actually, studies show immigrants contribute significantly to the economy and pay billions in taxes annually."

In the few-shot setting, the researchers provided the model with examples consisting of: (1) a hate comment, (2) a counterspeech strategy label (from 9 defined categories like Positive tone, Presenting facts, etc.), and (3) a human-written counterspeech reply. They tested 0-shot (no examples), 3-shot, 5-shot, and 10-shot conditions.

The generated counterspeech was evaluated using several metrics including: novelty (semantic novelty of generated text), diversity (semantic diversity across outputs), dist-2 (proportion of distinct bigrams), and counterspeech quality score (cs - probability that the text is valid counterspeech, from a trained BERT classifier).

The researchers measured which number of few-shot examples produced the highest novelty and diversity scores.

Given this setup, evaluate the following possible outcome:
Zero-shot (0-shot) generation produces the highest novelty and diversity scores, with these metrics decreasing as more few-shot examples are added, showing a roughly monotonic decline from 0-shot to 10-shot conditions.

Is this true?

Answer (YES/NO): NO